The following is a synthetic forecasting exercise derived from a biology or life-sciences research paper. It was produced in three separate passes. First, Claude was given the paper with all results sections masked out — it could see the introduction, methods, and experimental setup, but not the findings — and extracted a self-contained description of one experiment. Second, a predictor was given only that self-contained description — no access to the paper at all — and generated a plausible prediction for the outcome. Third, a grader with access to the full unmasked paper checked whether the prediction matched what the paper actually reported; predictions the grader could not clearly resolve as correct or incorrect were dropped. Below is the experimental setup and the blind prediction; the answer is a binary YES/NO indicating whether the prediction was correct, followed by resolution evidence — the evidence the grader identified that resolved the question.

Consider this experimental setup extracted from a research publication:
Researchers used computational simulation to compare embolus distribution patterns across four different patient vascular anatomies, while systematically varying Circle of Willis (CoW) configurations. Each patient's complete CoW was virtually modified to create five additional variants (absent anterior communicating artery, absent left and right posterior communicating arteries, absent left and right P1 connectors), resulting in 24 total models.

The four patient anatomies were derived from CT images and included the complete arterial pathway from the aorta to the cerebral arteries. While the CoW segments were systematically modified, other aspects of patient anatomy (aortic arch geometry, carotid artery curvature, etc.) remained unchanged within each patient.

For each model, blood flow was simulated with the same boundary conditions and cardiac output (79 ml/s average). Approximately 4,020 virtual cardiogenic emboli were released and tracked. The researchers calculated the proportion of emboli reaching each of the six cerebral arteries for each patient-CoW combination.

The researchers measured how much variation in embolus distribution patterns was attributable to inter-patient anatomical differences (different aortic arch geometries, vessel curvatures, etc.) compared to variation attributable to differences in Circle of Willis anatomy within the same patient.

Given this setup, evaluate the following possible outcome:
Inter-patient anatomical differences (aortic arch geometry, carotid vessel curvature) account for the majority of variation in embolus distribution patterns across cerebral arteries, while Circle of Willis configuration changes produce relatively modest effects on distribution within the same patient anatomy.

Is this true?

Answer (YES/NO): NO